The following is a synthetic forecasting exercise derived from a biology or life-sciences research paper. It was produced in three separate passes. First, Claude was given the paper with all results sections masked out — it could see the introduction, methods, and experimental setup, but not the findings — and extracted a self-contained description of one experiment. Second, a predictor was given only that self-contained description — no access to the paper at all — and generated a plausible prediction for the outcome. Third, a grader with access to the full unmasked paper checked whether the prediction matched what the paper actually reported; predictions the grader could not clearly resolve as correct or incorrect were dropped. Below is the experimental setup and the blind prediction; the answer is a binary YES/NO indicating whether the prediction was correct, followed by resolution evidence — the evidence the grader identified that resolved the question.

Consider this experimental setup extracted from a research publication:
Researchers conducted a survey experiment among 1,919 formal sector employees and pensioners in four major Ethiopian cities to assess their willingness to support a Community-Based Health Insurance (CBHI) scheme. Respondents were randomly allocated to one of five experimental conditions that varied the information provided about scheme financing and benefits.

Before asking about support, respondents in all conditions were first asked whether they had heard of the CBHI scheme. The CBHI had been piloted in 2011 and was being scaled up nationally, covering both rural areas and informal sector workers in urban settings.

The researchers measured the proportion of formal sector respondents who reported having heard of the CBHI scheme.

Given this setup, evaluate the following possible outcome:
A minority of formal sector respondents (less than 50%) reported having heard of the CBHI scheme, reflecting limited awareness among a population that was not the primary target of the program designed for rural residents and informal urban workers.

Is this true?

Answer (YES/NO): NO